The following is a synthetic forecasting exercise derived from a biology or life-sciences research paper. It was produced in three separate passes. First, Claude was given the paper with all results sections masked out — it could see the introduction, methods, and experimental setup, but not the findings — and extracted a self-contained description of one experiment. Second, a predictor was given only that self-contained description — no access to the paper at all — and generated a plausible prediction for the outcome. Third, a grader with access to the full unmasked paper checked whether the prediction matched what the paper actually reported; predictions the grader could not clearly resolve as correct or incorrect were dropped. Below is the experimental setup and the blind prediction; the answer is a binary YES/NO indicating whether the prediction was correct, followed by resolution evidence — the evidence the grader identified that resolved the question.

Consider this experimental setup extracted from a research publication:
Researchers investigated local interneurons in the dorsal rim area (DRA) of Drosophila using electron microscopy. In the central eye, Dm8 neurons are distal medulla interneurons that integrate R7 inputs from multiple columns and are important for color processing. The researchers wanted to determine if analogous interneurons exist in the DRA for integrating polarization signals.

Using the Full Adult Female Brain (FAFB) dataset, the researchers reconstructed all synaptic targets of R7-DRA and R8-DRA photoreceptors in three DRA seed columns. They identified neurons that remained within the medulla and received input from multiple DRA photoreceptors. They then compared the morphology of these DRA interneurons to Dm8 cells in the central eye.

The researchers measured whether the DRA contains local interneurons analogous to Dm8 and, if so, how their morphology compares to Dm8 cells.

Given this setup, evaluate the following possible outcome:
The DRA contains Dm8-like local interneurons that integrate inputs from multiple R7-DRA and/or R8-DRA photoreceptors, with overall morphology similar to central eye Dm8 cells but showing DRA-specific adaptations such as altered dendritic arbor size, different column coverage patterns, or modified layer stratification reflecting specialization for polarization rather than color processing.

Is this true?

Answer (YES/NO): YES